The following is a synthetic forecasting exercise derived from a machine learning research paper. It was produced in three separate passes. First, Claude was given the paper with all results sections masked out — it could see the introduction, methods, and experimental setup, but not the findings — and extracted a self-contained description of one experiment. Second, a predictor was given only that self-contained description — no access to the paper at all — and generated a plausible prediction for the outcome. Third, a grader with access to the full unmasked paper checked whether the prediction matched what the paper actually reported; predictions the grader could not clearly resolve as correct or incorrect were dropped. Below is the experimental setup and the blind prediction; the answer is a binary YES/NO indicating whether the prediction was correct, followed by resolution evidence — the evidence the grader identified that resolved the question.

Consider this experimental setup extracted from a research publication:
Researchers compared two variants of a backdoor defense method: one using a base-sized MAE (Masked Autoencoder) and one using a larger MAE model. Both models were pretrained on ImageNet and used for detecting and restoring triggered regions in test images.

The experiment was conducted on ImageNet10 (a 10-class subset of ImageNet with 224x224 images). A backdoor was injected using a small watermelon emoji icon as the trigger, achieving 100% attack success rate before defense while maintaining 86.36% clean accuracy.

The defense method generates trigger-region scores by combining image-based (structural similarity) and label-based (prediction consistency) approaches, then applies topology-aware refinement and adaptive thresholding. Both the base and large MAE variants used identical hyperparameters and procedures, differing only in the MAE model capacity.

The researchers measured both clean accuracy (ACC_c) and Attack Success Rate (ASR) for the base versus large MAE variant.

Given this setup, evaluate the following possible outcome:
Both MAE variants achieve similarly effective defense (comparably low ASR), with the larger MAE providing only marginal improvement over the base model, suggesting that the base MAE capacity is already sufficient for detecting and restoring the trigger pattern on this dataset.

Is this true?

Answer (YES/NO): YES